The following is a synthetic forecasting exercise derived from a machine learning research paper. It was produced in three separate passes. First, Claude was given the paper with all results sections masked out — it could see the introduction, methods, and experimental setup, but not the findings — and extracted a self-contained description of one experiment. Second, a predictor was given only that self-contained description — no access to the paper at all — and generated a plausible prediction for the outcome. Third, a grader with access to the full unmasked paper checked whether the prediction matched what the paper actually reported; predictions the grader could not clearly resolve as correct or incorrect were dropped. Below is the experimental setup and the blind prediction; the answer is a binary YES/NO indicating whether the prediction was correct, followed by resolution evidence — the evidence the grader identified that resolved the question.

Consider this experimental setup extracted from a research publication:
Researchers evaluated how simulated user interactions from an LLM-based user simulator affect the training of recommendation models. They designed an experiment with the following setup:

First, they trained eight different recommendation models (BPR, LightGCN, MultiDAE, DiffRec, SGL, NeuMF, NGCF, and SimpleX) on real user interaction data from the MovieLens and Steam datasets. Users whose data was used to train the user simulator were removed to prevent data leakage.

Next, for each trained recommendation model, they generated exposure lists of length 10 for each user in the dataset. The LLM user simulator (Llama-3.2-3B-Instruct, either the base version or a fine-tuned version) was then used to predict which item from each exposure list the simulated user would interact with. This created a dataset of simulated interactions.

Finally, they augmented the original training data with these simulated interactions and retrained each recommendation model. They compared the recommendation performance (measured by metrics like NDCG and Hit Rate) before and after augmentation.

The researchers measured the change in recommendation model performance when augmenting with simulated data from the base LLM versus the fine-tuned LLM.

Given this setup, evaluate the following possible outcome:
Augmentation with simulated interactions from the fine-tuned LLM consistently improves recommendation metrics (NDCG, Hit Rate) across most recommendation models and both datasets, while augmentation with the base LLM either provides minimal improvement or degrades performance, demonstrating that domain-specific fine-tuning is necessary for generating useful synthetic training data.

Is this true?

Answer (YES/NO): NO